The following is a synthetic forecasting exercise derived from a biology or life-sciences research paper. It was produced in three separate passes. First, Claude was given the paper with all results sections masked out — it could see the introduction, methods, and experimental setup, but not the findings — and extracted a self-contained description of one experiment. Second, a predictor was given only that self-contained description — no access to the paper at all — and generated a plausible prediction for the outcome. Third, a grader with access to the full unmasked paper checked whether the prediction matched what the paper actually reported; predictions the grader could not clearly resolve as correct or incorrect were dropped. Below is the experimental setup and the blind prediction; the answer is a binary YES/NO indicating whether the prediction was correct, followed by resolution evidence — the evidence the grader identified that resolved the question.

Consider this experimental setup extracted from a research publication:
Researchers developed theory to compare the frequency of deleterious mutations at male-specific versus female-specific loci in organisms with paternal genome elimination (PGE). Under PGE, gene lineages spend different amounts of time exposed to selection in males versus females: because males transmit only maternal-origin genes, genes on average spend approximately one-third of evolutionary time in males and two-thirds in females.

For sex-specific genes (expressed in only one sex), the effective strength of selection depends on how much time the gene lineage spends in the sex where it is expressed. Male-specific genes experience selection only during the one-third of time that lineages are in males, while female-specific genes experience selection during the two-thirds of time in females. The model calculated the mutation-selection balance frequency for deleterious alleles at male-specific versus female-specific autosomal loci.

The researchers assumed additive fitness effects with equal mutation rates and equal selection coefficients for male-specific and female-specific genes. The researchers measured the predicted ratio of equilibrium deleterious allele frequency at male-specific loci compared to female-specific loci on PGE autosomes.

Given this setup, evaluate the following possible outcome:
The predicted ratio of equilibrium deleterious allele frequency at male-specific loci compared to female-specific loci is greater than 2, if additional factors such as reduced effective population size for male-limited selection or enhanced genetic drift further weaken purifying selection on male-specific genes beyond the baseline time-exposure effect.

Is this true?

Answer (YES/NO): NO